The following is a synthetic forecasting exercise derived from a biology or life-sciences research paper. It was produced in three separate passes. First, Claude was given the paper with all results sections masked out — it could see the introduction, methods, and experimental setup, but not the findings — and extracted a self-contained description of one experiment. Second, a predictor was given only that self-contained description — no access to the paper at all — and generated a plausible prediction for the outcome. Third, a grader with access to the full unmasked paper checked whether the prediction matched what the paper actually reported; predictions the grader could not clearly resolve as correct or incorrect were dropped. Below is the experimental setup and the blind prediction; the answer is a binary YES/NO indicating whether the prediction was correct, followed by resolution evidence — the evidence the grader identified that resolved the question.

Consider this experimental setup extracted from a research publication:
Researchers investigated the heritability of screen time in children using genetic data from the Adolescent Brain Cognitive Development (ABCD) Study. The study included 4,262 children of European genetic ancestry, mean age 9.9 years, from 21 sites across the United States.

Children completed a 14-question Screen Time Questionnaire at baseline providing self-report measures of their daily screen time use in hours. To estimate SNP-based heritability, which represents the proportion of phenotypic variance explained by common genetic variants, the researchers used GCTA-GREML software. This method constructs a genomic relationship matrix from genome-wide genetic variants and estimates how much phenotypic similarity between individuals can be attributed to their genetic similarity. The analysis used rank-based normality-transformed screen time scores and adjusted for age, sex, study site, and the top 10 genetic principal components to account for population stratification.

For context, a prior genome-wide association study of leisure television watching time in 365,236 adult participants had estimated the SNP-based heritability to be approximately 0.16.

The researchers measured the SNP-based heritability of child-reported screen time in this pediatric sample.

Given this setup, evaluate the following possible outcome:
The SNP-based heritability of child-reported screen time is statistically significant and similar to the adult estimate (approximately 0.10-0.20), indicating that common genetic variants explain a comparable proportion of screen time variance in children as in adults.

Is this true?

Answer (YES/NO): NO